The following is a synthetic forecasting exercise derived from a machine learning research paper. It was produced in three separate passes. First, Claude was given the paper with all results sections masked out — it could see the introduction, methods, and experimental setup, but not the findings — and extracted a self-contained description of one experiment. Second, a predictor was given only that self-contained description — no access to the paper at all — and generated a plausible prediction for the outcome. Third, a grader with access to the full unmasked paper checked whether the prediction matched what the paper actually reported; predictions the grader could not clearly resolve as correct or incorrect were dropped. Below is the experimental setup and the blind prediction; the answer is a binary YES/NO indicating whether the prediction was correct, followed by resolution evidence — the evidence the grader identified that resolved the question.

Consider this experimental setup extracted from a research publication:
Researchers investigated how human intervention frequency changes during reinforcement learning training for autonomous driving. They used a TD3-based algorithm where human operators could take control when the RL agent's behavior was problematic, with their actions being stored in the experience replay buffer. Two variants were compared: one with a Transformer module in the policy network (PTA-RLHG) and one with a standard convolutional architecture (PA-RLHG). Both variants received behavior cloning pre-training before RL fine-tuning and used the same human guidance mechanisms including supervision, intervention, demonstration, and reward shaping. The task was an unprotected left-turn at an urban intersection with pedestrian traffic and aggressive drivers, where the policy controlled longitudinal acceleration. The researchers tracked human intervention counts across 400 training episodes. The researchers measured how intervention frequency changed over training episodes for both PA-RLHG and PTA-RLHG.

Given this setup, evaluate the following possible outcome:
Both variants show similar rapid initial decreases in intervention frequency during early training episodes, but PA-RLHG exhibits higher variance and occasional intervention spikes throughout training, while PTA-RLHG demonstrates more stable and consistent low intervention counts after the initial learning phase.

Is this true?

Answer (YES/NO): NO